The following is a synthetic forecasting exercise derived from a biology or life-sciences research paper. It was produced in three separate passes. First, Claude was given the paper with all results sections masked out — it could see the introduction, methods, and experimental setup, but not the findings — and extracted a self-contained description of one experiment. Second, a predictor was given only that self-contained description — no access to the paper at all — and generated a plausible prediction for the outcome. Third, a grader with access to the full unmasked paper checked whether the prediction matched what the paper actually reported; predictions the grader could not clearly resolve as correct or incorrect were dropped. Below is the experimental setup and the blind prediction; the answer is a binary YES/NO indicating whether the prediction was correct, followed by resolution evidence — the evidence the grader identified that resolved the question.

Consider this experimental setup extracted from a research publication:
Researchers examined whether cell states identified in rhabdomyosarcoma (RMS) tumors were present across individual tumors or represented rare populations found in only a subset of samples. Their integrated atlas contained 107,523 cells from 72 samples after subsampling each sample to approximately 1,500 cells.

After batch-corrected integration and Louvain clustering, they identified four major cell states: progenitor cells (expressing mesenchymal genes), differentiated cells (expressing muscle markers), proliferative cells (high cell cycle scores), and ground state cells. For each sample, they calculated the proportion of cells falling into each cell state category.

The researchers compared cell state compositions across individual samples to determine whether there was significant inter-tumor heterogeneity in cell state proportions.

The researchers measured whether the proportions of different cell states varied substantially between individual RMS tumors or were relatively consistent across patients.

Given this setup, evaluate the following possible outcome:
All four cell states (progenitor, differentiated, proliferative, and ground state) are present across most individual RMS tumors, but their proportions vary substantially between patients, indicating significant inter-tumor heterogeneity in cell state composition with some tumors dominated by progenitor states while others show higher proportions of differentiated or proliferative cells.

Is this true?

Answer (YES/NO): YES